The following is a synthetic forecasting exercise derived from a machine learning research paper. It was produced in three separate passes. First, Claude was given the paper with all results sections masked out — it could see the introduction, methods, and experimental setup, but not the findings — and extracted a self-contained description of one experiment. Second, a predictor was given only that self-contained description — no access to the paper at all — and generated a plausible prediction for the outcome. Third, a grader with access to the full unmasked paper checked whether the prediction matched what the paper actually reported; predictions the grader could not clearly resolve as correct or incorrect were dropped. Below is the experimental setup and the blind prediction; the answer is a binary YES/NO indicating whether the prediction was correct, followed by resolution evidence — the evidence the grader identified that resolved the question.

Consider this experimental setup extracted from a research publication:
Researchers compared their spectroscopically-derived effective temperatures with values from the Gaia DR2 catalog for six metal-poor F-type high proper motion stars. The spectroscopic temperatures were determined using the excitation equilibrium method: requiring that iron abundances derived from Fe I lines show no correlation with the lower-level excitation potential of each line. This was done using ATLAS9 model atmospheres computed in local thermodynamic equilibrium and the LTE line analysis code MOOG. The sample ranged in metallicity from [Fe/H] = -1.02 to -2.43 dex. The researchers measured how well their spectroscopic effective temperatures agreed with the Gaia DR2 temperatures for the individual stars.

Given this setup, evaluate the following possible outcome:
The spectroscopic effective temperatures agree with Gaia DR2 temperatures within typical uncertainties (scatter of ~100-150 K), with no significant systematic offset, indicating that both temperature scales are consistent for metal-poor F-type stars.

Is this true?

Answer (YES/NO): YES